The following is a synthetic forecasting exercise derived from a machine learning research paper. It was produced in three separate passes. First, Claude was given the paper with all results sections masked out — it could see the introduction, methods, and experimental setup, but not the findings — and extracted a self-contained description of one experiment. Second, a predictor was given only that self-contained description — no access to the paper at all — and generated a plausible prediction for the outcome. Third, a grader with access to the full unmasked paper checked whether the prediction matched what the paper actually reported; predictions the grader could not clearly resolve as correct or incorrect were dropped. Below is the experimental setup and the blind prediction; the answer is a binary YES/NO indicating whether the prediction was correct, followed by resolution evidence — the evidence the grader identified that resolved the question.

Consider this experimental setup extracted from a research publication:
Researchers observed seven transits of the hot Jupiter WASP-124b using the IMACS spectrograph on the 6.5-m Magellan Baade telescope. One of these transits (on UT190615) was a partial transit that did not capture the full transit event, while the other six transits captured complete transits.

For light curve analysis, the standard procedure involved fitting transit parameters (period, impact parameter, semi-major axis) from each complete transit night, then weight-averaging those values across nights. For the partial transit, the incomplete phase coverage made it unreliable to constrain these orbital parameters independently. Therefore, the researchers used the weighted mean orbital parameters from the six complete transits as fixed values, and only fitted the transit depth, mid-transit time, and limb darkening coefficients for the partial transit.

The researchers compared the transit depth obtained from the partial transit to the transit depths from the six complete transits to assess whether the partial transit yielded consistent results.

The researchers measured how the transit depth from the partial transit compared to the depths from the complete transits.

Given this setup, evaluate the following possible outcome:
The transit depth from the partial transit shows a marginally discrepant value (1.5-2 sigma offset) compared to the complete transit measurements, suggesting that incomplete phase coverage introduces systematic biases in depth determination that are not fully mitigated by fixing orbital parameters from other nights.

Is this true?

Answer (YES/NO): NO